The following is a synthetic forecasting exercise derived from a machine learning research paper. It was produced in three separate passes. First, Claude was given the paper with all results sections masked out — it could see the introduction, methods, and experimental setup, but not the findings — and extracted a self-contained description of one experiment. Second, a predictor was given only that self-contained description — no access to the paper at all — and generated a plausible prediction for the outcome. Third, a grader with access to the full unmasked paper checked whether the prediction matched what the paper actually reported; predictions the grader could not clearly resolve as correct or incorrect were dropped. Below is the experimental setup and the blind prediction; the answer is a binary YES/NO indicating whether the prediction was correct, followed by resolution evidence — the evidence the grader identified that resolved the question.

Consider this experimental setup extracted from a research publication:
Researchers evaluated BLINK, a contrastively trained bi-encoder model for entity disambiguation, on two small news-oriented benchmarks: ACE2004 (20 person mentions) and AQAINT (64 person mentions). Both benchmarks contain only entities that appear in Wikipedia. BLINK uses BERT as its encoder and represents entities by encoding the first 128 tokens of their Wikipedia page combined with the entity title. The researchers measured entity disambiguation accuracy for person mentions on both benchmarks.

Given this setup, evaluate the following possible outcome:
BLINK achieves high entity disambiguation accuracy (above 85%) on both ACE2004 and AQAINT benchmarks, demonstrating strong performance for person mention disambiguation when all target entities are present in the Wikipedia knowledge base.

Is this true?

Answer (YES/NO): NO